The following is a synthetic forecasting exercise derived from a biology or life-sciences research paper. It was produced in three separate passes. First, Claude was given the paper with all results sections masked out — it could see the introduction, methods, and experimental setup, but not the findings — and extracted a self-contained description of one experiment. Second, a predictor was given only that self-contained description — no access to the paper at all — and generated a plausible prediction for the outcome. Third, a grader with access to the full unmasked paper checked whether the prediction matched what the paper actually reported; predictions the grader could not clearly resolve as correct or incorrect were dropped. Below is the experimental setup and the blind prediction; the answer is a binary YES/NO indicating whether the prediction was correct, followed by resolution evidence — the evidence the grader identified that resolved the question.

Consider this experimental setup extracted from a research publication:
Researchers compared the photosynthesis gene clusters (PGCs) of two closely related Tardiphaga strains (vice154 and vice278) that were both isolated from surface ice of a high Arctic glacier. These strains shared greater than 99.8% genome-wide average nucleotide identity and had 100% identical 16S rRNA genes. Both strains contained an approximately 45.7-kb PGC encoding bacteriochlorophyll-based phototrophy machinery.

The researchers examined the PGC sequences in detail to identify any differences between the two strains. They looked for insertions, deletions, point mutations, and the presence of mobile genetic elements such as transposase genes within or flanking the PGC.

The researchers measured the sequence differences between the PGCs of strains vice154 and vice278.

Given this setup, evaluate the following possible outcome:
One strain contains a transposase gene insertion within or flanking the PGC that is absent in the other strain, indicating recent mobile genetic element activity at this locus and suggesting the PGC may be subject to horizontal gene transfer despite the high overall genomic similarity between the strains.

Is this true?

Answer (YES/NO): NO